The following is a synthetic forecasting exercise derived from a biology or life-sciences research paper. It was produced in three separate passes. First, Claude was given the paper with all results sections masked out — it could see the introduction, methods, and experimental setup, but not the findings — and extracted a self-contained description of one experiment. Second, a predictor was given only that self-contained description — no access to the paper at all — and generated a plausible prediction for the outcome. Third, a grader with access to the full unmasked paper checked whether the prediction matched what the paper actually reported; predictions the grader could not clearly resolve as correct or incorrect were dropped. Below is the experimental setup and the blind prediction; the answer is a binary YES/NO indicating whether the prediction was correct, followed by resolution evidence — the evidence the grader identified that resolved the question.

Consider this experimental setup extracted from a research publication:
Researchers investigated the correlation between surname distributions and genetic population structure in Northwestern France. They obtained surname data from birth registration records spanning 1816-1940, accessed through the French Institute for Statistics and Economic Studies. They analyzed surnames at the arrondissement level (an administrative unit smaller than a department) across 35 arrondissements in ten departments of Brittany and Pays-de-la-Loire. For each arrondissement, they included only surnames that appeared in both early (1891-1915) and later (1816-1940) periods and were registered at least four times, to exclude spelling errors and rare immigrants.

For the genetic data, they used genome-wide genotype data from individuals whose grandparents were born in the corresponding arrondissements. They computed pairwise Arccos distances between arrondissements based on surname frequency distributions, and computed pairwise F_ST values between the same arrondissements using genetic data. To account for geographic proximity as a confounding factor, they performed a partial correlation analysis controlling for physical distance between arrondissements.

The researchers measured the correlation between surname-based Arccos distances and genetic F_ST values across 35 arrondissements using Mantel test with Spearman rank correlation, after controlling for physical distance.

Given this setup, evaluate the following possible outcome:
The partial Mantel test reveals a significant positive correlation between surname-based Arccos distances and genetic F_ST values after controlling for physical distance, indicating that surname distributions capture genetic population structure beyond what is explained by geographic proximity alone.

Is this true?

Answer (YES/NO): YES